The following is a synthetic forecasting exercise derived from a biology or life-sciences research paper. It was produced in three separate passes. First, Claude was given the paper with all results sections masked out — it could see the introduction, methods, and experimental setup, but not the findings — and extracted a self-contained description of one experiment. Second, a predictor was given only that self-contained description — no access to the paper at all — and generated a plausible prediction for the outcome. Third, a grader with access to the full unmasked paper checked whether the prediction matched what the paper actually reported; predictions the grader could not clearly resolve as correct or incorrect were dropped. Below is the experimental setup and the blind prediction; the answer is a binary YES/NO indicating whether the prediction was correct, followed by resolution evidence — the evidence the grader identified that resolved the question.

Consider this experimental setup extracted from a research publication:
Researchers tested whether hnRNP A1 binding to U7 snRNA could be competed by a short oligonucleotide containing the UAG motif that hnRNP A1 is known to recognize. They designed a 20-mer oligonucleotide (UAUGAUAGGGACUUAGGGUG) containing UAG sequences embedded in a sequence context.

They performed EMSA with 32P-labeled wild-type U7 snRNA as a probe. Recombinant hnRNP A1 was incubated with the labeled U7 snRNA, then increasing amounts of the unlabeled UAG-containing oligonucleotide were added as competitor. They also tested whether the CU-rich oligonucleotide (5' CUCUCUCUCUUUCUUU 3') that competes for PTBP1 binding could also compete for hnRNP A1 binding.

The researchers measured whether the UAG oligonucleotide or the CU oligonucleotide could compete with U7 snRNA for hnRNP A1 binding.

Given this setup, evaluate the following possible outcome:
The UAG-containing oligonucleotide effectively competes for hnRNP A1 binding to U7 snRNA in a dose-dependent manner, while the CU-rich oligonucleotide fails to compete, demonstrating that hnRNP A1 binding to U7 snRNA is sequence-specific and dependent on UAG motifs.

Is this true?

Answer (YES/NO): NO